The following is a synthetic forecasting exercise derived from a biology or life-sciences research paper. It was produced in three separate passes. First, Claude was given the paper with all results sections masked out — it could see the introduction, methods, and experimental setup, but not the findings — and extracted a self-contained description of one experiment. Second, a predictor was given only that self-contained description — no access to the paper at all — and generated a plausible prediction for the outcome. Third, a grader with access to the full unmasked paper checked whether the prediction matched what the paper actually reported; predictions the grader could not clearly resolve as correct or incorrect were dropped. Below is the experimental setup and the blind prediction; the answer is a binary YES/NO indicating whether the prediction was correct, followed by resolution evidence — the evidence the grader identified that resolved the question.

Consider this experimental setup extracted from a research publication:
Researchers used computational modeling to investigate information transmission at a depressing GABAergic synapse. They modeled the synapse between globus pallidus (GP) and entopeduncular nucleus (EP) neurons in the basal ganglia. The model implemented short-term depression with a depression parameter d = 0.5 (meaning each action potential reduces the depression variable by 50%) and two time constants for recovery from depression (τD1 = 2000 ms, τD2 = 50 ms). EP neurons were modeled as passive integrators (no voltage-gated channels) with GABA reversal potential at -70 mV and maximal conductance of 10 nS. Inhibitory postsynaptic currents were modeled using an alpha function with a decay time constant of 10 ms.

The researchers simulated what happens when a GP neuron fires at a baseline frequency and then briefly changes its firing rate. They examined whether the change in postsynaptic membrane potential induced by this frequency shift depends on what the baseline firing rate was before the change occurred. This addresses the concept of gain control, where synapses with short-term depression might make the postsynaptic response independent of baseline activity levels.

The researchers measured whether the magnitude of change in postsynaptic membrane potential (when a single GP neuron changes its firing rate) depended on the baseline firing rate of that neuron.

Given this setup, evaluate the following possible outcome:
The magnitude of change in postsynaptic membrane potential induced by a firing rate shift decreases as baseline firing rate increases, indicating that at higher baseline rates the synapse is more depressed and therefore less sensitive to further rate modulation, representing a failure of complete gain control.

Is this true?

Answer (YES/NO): NO